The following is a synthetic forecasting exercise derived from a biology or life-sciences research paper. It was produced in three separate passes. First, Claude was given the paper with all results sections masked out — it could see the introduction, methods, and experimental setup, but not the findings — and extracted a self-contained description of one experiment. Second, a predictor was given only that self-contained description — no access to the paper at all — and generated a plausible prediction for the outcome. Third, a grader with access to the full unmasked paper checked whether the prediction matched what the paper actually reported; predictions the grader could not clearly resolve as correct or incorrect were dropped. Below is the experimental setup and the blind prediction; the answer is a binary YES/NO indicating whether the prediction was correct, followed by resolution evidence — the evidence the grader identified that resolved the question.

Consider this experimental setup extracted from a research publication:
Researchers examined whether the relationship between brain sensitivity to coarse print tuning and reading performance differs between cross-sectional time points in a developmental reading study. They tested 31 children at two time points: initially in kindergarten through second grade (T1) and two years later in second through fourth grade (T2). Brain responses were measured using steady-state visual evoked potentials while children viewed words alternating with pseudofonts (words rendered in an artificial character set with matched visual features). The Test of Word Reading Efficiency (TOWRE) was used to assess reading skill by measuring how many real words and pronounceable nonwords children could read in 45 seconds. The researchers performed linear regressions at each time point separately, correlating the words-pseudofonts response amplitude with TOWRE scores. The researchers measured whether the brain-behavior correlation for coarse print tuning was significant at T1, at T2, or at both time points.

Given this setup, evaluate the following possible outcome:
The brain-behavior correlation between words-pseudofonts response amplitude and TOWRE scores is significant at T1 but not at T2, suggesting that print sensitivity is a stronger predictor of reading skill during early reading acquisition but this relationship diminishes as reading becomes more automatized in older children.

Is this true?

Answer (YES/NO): NO